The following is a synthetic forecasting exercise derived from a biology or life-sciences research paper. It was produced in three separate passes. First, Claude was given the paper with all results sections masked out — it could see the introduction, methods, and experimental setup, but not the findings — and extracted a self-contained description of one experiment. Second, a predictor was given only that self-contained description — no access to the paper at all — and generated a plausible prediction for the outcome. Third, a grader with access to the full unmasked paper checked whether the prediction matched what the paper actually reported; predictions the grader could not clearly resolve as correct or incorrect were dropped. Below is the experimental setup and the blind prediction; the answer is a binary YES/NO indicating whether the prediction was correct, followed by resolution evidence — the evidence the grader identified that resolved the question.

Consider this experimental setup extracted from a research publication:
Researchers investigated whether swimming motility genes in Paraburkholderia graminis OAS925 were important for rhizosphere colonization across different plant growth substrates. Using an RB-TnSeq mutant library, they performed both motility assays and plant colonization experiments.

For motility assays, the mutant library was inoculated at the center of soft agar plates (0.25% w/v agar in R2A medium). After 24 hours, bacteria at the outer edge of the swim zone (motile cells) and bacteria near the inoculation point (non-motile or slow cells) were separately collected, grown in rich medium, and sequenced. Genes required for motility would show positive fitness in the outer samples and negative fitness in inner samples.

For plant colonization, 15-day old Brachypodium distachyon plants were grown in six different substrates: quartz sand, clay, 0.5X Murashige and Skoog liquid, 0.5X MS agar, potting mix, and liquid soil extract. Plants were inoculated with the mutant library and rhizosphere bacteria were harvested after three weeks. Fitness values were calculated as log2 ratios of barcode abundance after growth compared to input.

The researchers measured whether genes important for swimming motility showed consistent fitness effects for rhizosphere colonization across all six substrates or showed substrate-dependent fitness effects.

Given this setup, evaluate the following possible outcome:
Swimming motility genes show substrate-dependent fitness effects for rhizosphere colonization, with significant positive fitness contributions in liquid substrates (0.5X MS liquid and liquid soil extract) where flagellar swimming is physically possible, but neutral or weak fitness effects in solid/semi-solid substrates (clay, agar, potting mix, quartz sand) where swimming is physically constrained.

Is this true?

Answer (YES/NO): NO